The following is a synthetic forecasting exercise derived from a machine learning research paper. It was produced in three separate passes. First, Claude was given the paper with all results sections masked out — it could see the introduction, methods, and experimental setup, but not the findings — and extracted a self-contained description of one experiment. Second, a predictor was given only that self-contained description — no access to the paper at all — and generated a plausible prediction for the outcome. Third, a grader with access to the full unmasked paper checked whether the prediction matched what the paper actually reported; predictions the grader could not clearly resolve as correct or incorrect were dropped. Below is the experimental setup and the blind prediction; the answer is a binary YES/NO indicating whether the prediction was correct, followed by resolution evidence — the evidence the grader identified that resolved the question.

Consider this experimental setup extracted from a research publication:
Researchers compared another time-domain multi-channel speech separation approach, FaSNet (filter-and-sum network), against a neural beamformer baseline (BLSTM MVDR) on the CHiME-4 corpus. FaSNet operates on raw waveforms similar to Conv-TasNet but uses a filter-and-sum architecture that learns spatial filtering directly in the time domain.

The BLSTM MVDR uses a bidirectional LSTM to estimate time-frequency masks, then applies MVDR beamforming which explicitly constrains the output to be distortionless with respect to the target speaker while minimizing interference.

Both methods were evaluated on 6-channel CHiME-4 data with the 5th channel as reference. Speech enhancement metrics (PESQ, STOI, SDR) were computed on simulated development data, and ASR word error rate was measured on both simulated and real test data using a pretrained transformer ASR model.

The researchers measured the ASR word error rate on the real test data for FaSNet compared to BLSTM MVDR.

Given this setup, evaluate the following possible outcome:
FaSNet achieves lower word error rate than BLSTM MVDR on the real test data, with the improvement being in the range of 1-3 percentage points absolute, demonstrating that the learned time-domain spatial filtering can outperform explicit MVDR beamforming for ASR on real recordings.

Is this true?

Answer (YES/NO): NO